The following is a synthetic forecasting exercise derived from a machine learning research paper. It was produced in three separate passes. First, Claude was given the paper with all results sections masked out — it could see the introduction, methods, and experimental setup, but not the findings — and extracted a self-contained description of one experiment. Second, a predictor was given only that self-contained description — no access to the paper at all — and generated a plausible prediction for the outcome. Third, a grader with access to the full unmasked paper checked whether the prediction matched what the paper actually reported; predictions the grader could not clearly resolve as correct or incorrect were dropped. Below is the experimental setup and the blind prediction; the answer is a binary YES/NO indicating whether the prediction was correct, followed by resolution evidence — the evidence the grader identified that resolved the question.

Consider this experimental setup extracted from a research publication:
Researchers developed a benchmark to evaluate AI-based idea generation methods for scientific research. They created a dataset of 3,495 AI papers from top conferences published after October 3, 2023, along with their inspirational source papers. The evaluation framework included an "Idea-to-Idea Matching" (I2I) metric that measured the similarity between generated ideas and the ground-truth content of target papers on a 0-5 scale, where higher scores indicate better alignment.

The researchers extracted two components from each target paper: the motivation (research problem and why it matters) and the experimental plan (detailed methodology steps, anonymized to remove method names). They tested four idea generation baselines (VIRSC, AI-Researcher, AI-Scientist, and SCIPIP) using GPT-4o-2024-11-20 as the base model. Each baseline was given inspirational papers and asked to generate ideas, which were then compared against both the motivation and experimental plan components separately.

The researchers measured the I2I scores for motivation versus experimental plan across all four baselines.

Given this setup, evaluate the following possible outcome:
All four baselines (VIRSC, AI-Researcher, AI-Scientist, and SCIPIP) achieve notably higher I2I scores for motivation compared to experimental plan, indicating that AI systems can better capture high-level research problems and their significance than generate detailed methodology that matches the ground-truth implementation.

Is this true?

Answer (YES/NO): NO